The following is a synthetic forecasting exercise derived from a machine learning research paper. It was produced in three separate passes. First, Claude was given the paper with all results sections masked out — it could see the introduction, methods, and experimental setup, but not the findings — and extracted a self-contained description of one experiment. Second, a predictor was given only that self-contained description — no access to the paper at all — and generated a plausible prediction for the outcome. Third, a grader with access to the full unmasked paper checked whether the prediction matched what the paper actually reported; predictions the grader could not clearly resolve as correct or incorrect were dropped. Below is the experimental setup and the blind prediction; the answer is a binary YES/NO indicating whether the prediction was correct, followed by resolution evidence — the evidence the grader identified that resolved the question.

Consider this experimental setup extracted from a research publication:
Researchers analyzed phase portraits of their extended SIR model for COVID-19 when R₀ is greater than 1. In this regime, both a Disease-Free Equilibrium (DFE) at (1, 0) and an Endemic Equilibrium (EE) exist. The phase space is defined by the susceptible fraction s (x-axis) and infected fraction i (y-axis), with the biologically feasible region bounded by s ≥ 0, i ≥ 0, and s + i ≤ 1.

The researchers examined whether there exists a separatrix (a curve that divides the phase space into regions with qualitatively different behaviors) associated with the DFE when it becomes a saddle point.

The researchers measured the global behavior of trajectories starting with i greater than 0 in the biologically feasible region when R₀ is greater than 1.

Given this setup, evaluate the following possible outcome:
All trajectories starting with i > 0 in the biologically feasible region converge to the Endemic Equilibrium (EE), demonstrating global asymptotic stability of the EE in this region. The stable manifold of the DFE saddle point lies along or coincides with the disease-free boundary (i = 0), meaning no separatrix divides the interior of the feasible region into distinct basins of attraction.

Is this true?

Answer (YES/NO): NO